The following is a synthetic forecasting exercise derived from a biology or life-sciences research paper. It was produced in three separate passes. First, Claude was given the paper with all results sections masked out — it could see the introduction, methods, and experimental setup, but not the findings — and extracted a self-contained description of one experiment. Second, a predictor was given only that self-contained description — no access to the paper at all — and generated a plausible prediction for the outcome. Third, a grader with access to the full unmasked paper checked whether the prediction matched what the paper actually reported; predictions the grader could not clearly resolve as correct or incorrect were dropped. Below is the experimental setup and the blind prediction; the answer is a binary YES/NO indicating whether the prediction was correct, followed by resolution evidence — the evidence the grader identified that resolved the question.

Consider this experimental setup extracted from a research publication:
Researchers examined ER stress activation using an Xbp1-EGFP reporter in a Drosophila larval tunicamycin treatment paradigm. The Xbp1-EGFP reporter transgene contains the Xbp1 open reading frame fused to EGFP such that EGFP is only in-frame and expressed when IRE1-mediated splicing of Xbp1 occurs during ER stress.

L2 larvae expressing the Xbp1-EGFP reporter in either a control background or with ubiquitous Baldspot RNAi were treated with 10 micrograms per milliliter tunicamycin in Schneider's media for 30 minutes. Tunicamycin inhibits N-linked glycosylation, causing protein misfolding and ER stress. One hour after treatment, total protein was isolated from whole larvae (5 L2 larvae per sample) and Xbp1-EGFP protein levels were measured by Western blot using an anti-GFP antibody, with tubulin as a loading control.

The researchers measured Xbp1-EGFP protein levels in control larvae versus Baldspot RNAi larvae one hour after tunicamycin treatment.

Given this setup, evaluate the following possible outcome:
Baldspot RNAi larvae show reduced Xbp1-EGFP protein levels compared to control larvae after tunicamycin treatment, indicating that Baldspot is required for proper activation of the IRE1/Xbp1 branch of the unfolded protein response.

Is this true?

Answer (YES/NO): YES